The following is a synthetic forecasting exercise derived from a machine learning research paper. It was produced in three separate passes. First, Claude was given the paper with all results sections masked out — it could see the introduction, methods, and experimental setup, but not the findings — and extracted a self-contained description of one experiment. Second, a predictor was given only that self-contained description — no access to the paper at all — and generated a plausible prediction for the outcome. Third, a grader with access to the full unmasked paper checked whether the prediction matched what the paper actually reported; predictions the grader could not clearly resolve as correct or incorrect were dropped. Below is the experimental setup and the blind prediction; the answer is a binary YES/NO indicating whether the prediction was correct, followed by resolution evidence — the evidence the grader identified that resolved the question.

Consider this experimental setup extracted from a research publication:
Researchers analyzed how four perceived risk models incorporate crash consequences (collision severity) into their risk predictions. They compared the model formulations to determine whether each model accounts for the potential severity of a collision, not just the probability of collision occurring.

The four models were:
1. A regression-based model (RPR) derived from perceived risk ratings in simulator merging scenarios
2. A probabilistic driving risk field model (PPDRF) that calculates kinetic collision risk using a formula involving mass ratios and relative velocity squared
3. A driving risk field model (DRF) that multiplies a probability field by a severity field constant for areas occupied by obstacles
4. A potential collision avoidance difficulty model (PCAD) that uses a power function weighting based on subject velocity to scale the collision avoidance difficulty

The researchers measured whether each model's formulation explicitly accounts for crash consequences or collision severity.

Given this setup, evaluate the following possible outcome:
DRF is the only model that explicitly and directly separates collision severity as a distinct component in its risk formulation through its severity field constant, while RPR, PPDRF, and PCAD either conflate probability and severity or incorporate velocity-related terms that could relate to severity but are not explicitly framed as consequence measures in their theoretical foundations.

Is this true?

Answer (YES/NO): NO